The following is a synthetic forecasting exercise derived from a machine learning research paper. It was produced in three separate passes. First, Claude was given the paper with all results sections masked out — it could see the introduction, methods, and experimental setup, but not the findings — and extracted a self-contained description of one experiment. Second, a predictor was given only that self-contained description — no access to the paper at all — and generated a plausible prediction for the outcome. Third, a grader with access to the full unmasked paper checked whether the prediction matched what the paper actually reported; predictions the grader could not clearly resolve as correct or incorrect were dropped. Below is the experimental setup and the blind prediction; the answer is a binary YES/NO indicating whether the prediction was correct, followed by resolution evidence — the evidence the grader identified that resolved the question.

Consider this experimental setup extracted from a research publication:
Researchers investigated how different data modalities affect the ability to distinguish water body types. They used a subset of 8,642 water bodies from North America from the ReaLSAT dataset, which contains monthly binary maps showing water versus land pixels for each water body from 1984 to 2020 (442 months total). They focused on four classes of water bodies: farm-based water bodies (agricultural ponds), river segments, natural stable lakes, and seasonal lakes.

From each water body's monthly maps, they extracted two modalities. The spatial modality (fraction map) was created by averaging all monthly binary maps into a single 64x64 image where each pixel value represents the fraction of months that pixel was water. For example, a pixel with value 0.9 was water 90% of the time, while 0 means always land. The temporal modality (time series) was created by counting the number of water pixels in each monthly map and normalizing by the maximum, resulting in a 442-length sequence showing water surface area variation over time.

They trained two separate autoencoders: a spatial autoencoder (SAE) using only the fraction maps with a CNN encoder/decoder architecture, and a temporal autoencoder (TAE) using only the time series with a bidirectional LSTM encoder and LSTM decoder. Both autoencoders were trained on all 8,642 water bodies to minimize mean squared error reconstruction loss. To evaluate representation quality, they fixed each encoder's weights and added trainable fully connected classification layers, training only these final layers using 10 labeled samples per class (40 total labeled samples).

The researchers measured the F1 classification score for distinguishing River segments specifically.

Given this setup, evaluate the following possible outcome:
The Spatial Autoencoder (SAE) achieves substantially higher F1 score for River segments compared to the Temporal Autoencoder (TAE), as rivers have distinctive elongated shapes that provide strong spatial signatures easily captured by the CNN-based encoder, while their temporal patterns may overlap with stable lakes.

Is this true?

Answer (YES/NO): YES